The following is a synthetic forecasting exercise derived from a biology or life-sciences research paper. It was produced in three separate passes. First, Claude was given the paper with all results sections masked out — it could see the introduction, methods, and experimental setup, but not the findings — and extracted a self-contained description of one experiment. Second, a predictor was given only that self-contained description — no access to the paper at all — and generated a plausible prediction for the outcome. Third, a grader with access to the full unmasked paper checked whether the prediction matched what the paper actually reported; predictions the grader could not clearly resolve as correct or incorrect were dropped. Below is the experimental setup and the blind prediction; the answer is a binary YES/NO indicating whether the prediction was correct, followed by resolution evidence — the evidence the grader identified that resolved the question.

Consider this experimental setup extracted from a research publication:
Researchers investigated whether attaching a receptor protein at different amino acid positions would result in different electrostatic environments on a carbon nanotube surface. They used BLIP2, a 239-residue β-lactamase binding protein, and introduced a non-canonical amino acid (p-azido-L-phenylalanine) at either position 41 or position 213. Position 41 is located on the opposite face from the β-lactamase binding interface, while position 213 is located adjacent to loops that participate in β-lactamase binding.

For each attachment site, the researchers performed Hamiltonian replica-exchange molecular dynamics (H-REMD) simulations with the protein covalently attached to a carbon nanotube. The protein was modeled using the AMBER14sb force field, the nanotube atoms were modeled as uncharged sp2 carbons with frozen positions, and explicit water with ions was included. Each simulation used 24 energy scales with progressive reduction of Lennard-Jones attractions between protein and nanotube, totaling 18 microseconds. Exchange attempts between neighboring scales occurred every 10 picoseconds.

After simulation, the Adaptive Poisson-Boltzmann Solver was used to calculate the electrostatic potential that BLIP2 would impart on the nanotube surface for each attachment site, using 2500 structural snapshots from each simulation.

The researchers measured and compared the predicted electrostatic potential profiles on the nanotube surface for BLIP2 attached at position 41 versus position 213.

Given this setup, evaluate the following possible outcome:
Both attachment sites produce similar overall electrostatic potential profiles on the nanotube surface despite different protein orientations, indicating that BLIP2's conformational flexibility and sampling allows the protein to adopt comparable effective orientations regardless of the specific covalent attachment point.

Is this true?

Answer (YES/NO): NO